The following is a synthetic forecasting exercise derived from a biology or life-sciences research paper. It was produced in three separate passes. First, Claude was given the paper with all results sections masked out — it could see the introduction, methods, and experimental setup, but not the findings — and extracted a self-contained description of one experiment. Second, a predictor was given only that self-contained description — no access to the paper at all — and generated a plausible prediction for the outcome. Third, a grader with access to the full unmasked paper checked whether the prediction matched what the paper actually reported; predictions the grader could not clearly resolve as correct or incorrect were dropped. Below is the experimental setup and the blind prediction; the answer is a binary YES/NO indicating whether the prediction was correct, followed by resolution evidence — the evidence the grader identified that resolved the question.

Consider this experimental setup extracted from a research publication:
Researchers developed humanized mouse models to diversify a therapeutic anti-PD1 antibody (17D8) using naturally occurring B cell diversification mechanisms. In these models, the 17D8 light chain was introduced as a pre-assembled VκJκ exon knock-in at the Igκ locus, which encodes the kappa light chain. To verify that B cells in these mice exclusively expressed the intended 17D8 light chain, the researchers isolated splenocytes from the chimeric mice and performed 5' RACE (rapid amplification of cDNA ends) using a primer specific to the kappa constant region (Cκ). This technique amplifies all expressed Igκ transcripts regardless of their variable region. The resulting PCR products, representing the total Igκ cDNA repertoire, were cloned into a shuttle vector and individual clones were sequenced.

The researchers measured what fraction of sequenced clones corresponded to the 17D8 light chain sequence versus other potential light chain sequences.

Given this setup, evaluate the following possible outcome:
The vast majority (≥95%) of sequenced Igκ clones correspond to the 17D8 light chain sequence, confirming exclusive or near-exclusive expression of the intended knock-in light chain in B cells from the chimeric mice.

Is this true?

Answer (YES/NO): YES